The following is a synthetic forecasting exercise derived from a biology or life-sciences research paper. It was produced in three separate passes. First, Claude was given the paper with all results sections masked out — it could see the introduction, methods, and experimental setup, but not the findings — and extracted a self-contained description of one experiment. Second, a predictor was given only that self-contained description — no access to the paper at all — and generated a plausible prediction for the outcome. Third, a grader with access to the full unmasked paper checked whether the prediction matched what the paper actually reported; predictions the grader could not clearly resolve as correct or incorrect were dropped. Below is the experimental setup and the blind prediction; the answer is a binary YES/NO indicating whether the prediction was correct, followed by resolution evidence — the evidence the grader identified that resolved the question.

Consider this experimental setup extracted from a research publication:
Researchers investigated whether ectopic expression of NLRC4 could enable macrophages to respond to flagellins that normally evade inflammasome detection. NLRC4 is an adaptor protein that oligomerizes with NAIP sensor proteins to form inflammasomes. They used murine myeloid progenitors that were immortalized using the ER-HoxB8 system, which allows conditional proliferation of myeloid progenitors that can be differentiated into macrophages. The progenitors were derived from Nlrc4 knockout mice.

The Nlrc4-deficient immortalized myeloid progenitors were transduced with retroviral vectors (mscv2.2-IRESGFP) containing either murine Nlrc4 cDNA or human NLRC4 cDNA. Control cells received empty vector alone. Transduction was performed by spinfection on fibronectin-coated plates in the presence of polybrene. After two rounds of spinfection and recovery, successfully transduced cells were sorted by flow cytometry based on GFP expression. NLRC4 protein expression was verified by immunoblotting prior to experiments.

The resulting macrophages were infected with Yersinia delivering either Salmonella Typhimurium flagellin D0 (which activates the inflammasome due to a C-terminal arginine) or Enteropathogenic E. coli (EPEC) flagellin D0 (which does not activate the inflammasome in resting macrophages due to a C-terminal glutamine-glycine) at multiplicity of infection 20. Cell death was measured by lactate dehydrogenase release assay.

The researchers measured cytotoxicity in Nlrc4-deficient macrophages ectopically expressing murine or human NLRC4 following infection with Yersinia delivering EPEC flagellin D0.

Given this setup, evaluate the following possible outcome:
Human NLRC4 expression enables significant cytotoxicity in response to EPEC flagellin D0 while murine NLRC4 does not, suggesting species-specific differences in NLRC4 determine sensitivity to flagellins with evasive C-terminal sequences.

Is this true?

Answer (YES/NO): NO